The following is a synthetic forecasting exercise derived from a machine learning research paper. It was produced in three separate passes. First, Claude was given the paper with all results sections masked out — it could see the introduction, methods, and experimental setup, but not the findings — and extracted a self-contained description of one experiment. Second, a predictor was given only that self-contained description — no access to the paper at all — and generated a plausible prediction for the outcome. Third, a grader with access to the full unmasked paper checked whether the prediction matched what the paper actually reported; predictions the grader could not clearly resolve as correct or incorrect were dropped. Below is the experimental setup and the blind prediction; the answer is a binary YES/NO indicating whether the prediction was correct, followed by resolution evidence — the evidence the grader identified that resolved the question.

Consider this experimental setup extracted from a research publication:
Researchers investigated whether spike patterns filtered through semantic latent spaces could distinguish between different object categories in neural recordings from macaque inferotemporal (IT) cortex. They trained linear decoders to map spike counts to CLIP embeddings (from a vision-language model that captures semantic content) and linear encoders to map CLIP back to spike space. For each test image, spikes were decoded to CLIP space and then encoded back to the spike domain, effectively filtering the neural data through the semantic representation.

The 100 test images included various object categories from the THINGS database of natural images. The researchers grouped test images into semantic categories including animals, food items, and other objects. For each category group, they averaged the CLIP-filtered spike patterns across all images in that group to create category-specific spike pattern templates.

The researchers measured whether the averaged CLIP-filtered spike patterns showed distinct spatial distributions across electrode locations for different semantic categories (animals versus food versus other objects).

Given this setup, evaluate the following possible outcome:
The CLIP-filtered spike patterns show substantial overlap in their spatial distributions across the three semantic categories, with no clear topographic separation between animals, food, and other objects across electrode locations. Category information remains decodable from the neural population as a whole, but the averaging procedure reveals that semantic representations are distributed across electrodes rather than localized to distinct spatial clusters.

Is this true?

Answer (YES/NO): NO